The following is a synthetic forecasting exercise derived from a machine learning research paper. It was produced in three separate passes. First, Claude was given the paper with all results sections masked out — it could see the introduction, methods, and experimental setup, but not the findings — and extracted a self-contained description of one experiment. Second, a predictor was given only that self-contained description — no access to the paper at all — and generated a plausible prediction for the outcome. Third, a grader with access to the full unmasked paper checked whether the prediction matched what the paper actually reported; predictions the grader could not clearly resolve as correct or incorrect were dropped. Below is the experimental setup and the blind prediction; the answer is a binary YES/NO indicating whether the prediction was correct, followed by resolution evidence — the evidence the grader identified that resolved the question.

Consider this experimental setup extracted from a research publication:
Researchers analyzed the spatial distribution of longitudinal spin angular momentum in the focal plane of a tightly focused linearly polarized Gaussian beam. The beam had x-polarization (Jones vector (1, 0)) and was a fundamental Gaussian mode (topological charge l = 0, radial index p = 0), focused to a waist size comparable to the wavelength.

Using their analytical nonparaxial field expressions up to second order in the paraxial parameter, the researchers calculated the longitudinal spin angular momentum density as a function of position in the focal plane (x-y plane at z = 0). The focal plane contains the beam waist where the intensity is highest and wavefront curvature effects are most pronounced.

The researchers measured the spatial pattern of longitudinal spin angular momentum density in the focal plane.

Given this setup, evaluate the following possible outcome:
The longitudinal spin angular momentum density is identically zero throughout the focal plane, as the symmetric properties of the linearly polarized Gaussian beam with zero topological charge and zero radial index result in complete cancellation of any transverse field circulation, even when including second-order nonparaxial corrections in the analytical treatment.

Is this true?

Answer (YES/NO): YES